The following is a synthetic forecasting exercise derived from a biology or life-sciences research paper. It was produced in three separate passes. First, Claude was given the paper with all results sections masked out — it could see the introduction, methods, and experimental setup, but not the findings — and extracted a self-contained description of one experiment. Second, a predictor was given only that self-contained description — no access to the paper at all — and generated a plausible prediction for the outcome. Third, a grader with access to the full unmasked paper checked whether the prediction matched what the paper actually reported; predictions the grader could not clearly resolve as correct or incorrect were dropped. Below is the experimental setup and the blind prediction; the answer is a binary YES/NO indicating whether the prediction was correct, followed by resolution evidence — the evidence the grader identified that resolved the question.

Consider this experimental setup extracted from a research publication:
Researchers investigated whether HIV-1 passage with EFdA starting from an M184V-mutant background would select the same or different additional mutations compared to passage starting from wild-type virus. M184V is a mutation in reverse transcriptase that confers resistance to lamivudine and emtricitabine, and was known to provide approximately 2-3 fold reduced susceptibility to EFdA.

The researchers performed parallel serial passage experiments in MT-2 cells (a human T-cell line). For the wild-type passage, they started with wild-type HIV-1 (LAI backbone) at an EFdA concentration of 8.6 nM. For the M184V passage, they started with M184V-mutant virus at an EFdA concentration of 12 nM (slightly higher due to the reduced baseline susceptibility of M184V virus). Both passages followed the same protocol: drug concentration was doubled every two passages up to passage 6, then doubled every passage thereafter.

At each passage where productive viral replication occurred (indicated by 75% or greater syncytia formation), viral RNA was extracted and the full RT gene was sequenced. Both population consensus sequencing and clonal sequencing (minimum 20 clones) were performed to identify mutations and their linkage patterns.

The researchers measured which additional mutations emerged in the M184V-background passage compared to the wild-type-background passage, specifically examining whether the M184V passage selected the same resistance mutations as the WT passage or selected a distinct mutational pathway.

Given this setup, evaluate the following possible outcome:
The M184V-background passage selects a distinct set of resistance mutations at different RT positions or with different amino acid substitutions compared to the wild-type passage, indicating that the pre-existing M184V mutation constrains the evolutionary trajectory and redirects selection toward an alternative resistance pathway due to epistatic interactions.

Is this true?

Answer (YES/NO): NO